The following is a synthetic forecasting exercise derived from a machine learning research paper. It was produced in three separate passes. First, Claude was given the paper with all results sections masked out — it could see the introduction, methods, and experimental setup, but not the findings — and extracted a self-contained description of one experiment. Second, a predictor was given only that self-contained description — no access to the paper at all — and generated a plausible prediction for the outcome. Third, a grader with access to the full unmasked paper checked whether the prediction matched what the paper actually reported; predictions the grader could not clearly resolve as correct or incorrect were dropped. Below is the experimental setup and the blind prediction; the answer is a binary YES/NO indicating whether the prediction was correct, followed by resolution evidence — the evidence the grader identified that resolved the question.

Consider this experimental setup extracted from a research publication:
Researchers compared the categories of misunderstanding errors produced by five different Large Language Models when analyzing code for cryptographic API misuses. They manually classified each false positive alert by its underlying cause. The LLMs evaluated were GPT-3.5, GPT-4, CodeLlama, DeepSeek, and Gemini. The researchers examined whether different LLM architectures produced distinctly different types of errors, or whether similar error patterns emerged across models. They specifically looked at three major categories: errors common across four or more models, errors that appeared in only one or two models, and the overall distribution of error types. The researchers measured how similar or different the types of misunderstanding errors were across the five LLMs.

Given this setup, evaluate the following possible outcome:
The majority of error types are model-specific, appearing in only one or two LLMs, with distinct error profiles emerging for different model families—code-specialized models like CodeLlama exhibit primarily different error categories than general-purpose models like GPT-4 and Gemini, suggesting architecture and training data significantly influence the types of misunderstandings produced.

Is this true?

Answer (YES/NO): NO